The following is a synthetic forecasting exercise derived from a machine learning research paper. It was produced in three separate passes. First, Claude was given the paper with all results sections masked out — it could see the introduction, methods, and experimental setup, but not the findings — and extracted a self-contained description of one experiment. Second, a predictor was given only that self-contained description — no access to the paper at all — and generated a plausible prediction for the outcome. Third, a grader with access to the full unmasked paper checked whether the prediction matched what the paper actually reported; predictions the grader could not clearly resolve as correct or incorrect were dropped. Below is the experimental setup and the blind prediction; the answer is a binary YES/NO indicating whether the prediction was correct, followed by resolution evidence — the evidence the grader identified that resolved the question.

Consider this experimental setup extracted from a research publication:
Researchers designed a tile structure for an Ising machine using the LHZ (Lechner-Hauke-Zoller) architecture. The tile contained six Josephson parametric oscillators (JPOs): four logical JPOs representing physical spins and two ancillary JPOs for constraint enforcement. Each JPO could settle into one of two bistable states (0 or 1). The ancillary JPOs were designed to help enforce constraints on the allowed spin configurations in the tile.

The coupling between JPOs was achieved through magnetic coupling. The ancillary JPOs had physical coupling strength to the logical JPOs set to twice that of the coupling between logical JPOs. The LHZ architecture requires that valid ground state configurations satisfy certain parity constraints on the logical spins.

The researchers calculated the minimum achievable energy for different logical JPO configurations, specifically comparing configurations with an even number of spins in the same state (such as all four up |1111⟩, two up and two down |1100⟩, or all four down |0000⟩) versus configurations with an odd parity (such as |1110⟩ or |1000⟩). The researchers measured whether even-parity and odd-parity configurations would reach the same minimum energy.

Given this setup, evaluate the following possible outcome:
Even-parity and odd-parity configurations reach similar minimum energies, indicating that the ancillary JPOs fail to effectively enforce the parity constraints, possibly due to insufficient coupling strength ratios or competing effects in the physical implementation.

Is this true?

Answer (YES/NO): NO